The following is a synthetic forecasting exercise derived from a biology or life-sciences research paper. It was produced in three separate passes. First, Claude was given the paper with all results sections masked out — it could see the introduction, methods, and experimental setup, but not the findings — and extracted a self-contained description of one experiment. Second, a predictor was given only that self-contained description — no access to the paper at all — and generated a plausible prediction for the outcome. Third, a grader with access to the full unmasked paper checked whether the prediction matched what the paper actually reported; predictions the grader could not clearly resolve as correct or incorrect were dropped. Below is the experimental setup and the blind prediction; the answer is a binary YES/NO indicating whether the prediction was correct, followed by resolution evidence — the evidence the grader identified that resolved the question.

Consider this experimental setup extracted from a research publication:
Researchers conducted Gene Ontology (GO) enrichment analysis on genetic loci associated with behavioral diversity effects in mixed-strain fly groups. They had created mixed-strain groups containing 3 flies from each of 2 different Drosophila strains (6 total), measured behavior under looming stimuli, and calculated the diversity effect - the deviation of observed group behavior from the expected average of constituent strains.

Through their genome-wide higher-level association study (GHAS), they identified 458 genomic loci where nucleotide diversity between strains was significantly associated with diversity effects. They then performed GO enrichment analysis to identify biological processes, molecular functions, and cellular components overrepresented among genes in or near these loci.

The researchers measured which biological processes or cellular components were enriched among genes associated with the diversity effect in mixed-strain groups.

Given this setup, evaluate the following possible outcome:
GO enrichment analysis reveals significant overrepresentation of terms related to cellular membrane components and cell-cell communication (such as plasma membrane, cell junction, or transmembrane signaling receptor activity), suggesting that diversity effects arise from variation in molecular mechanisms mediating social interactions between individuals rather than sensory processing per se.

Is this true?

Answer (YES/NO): NO